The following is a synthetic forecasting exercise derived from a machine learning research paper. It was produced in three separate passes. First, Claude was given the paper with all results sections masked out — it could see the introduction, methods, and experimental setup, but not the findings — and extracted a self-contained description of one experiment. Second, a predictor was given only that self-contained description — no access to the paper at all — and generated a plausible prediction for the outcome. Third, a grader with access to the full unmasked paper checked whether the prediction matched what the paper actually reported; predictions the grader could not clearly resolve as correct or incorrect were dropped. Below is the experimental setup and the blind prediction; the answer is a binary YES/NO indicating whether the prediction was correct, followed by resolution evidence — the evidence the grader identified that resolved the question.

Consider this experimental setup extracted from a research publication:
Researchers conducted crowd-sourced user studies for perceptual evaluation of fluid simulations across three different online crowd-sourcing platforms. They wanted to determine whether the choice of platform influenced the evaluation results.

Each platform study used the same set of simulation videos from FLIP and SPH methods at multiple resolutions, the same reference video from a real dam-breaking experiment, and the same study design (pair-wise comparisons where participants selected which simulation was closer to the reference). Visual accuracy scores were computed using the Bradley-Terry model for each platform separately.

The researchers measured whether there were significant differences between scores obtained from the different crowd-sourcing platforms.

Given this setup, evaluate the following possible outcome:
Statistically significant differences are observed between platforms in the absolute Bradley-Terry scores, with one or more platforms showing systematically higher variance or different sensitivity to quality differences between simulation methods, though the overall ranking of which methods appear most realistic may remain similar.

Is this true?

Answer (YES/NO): NO